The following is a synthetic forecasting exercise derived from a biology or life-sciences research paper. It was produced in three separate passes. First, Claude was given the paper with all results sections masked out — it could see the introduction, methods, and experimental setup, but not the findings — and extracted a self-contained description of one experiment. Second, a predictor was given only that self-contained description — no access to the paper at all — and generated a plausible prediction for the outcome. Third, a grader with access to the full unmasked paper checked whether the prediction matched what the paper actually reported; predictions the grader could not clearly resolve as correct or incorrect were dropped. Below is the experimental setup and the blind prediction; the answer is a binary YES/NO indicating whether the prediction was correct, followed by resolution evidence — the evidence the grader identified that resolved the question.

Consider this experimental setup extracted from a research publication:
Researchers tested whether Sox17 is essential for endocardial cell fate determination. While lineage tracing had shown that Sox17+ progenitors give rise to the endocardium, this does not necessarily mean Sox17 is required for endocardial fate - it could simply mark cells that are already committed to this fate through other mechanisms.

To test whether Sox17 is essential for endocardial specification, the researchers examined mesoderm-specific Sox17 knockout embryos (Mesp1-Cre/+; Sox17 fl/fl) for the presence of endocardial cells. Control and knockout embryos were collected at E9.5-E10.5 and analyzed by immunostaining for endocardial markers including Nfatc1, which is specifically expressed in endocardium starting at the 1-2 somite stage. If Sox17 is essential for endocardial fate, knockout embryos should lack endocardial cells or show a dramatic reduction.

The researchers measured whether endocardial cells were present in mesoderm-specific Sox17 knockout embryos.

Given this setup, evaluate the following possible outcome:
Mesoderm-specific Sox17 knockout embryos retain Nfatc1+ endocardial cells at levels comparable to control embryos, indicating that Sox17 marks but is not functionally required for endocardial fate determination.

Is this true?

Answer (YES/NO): NO